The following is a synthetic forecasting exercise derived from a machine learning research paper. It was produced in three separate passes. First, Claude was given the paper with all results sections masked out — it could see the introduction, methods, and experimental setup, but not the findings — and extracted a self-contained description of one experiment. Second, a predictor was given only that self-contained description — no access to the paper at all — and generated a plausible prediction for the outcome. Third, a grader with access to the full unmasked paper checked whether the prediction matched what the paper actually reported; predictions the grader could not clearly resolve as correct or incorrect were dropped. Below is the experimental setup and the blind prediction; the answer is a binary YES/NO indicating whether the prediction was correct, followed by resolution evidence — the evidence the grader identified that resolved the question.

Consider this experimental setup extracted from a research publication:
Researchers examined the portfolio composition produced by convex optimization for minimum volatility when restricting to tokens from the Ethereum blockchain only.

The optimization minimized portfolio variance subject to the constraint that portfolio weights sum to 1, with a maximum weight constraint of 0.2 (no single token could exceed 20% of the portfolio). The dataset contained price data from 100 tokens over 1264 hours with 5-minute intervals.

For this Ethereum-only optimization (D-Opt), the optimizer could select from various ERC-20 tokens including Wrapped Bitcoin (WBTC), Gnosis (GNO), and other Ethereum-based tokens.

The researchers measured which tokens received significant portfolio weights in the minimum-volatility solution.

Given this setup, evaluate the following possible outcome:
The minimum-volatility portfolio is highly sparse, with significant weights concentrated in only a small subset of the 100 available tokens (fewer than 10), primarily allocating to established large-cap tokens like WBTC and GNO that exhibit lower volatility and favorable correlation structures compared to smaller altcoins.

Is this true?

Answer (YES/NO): YES